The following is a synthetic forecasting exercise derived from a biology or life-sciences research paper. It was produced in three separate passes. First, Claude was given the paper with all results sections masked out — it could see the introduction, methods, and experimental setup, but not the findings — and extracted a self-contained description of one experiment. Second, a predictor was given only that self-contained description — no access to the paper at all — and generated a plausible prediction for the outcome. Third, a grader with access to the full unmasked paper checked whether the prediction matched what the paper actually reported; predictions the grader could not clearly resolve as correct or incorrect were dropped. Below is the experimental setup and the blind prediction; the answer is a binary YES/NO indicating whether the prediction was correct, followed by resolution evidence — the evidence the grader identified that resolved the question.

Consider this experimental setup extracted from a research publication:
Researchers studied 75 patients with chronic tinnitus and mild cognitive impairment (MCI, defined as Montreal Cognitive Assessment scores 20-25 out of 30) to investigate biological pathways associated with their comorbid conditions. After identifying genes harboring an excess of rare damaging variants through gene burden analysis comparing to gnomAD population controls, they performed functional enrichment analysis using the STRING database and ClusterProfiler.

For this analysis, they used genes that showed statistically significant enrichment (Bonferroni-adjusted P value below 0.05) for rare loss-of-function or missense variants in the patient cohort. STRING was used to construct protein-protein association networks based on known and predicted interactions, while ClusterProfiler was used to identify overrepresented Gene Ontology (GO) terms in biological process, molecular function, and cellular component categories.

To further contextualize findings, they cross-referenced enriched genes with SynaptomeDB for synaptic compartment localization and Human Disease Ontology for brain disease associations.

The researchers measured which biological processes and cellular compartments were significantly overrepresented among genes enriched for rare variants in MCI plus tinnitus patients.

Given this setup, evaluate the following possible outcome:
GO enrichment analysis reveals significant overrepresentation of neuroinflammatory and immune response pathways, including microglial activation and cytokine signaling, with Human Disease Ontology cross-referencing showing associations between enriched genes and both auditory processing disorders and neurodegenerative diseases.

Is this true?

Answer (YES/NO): NO